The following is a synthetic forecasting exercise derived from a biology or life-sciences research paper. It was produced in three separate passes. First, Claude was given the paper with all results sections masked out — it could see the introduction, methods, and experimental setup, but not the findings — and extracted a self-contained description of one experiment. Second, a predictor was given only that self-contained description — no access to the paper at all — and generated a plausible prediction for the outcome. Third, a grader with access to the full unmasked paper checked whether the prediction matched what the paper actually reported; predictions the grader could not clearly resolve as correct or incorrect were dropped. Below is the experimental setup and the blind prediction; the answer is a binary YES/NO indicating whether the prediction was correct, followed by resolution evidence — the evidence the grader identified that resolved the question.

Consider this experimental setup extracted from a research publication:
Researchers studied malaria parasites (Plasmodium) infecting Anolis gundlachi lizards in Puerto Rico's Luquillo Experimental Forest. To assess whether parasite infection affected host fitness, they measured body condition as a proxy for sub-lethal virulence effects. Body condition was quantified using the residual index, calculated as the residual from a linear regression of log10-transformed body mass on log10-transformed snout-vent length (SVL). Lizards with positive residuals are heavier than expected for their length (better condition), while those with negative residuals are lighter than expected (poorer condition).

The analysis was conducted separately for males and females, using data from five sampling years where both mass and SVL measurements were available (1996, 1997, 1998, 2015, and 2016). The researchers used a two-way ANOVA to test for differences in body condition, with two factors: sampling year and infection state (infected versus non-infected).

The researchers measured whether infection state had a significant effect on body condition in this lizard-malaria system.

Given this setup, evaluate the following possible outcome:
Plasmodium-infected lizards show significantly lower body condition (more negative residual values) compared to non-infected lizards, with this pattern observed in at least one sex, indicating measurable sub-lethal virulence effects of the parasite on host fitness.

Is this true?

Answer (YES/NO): NO